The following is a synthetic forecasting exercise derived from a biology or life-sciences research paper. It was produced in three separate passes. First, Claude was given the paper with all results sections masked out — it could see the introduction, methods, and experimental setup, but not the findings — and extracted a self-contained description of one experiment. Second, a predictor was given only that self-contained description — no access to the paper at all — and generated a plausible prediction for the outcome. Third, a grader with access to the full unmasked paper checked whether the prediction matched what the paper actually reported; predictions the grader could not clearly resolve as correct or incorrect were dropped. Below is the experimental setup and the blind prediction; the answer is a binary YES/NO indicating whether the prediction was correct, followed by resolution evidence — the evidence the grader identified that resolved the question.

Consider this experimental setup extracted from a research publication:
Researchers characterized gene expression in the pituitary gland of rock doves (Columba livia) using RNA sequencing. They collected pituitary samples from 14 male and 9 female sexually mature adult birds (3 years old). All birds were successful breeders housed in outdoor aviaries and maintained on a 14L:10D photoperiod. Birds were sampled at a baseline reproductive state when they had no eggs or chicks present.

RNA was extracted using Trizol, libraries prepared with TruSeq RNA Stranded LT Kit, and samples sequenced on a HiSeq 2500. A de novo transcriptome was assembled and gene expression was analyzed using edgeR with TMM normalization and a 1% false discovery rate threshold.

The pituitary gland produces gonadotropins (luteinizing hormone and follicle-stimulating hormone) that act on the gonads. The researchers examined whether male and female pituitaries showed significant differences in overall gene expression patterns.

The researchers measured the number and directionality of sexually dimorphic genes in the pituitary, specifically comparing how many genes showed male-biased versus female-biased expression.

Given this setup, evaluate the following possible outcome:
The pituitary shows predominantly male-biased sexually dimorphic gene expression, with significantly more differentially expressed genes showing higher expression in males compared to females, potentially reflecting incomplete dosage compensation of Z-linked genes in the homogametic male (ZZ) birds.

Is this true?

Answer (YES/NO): YES